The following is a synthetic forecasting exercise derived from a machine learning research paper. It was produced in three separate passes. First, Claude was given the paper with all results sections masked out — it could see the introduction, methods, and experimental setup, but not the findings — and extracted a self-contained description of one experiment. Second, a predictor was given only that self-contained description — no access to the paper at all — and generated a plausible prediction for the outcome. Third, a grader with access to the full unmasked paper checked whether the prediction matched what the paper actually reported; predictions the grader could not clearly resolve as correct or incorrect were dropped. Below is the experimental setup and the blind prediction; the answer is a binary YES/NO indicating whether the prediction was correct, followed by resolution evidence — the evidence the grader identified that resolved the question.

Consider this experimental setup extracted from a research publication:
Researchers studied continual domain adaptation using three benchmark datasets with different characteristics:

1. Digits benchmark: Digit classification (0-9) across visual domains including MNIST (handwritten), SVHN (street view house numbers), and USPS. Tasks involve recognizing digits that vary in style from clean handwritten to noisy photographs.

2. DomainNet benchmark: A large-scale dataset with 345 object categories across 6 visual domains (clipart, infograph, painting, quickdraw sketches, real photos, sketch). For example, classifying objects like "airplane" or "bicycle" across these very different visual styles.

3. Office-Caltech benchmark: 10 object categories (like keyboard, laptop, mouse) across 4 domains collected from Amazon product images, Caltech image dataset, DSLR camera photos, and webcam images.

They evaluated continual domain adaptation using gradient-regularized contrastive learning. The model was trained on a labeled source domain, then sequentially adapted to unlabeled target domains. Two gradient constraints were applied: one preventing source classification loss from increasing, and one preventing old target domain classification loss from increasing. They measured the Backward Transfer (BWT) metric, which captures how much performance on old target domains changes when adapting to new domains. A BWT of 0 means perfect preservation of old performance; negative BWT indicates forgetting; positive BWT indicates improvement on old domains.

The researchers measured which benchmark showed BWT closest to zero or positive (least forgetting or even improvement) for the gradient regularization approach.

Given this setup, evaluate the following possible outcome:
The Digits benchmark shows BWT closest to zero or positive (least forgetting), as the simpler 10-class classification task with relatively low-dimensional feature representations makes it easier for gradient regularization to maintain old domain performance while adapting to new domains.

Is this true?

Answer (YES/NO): NO